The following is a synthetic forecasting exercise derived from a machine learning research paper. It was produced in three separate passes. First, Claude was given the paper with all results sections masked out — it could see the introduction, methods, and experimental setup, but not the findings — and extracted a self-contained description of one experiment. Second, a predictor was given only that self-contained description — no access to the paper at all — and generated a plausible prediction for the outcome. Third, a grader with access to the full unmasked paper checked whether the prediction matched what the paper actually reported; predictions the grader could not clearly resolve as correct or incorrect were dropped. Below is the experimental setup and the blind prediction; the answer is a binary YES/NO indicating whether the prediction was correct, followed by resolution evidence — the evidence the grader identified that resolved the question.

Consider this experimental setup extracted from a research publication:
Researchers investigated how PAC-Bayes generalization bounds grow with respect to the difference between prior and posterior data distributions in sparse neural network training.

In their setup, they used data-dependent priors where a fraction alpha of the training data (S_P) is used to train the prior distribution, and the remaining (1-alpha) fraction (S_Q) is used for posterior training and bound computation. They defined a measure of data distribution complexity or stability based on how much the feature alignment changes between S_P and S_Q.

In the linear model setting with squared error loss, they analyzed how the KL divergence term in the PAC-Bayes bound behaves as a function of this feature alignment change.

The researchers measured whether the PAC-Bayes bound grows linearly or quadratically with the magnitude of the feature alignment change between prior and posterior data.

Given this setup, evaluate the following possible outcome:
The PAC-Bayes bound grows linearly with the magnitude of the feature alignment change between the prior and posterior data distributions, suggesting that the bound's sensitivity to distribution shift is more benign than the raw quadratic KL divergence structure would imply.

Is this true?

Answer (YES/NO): NO